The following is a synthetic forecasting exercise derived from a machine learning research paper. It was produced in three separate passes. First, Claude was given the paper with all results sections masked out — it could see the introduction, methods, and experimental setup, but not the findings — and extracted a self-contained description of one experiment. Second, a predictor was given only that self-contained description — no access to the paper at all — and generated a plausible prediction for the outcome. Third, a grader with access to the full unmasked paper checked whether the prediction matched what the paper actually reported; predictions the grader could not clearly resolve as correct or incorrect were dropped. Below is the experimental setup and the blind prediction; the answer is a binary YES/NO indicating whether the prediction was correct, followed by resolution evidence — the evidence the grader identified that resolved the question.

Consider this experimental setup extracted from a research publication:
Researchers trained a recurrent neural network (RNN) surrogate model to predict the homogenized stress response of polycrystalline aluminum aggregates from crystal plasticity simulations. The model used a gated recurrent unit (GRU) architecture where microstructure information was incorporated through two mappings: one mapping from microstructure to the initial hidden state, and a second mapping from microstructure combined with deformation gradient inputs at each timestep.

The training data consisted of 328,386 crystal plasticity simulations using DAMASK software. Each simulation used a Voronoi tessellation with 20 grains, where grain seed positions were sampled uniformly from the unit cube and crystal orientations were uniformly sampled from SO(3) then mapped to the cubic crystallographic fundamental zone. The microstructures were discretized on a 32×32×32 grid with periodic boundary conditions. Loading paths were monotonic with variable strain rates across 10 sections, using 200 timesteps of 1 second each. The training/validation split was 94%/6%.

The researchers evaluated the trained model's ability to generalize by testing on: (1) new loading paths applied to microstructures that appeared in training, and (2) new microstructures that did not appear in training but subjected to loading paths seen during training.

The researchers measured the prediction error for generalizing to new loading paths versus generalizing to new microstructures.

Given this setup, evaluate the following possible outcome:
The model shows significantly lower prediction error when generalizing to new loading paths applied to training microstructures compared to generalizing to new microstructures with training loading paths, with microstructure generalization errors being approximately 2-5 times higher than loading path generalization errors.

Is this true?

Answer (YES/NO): NO